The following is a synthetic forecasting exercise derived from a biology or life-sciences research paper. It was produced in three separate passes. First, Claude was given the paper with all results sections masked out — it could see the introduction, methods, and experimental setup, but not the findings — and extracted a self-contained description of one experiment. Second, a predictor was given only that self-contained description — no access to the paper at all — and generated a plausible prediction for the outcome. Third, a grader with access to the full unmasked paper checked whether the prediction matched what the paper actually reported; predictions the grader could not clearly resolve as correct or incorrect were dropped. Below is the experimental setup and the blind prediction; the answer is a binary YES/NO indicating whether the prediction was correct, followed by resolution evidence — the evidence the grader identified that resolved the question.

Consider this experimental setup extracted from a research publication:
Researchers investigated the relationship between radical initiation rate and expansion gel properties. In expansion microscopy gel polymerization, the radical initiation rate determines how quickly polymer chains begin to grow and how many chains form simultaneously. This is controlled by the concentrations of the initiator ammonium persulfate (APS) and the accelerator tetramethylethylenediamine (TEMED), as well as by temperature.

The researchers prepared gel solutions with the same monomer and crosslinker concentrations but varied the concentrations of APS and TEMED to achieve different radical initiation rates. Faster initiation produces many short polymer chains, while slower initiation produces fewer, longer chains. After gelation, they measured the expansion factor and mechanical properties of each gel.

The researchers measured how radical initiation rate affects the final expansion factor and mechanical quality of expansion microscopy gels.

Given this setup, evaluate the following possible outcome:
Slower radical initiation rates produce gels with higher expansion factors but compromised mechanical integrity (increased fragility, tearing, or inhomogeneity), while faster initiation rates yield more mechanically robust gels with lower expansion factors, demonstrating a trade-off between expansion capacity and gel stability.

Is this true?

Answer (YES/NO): YES